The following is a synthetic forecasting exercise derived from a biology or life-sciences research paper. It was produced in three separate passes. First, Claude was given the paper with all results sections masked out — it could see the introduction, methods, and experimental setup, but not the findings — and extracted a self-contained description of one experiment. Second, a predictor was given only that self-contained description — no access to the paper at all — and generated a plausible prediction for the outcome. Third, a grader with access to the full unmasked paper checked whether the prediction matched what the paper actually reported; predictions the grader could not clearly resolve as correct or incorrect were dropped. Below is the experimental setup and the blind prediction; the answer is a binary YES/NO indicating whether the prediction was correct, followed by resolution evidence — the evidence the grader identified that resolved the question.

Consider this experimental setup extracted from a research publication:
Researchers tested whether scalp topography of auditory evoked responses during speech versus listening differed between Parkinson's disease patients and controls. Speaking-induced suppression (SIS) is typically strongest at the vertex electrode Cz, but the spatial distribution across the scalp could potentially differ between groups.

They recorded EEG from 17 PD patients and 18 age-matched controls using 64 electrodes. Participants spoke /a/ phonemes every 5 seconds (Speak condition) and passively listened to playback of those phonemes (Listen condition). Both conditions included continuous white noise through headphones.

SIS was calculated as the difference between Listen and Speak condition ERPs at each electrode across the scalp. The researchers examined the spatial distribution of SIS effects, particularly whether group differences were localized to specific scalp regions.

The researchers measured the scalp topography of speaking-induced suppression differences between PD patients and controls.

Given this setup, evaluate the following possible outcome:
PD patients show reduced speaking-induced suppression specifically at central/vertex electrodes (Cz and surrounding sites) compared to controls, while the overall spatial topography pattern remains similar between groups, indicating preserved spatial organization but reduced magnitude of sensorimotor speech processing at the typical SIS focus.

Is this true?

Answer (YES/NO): YES